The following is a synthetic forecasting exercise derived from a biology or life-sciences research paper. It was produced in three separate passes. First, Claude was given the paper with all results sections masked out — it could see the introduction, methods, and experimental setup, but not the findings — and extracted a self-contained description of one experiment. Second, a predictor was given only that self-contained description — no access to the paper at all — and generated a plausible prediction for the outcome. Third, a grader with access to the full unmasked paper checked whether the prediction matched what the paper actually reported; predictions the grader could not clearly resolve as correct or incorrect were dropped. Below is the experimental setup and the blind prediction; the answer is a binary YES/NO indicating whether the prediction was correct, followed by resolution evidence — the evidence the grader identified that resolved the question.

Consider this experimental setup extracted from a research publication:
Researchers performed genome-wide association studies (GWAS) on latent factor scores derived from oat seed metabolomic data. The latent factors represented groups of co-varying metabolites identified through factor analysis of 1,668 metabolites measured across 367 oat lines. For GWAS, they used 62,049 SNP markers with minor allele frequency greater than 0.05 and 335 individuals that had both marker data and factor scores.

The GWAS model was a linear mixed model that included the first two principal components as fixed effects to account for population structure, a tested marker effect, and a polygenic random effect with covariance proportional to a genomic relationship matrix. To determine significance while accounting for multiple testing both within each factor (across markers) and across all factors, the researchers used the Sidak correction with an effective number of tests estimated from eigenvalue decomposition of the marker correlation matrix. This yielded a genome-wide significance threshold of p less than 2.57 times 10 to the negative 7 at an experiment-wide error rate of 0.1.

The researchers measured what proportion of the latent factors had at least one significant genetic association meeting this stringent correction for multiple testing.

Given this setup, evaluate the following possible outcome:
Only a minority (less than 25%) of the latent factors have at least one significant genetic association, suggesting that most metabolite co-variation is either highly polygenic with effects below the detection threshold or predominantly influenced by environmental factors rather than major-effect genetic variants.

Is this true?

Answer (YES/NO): YES